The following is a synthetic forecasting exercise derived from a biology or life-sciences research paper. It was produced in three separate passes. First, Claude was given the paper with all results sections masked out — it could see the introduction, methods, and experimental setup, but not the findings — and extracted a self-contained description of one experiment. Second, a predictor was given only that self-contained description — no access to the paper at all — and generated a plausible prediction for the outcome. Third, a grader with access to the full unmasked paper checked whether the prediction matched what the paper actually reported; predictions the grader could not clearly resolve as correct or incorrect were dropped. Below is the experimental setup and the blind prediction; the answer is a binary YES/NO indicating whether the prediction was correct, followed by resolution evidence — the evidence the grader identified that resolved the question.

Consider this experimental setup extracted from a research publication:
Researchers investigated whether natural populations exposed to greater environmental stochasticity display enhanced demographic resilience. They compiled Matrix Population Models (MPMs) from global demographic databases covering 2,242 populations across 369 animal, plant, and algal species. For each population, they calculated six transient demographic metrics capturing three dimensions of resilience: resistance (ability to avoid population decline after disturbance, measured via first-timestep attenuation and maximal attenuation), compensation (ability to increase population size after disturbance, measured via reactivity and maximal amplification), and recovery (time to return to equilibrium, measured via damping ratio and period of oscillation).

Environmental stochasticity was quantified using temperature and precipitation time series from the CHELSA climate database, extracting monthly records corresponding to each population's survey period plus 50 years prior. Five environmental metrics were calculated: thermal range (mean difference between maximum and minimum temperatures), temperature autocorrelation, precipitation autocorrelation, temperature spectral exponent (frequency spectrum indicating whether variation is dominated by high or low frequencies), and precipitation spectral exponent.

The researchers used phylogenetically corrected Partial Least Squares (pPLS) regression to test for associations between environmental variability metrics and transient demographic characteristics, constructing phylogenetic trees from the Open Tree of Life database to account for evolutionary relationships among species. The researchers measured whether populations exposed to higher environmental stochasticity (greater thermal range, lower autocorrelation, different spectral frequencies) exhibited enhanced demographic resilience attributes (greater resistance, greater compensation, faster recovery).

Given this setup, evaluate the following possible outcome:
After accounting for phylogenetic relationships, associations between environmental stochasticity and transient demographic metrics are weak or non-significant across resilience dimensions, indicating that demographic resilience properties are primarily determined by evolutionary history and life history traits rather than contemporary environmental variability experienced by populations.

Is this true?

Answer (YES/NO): YES